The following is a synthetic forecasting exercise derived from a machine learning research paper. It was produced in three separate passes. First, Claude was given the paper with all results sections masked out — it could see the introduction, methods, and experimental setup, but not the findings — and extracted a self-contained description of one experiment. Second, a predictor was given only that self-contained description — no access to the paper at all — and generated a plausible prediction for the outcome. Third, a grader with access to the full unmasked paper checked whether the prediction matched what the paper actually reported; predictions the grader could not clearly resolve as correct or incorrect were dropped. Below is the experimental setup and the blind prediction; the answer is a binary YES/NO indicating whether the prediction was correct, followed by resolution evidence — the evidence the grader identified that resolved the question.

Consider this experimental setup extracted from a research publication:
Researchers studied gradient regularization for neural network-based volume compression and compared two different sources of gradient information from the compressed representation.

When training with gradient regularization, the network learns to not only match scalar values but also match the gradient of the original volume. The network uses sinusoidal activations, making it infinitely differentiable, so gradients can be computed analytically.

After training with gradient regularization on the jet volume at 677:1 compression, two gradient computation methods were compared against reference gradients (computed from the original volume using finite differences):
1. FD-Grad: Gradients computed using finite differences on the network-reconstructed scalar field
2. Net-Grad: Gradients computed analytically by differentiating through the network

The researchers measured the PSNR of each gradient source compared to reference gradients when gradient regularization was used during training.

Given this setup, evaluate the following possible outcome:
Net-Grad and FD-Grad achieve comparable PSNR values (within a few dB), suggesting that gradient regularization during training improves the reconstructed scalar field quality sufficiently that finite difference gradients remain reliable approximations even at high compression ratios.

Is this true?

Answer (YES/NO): YES